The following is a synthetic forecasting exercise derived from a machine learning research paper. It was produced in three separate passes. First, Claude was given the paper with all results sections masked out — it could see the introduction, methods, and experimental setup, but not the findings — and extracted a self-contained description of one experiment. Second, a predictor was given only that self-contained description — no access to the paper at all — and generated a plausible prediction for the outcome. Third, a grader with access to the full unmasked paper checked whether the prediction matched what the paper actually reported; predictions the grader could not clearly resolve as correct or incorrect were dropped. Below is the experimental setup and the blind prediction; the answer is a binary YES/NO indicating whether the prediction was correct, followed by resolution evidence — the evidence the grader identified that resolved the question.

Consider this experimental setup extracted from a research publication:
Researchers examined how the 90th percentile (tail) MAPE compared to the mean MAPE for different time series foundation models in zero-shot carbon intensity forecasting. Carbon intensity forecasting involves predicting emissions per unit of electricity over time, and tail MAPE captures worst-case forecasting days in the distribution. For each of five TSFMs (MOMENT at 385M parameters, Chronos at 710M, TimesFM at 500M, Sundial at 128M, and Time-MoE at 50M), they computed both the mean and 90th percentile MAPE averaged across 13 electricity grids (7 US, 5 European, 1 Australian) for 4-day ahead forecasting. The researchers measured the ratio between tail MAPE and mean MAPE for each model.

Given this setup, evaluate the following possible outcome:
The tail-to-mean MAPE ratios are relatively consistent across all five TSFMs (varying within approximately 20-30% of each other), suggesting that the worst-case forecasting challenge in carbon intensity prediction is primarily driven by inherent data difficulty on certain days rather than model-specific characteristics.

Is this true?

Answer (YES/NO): NO